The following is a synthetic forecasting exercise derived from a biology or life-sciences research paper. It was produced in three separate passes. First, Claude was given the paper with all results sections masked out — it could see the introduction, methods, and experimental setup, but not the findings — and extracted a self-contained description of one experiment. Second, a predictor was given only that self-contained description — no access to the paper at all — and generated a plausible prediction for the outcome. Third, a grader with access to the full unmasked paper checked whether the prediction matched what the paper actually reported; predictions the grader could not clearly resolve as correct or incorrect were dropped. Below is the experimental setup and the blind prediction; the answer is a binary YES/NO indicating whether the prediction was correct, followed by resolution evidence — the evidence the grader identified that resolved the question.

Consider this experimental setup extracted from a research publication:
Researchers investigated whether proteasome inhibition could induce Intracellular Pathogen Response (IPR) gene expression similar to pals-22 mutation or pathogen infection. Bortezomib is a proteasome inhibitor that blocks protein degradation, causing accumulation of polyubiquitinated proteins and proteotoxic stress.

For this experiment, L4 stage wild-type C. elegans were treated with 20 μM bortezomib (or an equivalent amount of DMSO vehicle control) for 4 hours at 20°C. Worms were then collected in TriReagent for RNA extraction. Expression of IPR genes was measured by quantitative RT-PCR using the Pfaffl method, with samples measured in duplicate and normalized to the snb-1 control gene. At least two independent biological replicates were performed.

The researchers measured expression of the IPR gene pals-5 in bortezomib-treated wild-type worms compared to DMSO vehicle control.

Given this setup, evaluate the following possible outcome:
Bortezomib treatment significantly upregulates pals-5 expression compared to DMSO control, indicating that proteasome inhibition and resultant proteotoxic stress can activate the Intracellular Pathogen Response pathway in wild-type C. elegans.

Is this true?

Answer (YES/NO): YES